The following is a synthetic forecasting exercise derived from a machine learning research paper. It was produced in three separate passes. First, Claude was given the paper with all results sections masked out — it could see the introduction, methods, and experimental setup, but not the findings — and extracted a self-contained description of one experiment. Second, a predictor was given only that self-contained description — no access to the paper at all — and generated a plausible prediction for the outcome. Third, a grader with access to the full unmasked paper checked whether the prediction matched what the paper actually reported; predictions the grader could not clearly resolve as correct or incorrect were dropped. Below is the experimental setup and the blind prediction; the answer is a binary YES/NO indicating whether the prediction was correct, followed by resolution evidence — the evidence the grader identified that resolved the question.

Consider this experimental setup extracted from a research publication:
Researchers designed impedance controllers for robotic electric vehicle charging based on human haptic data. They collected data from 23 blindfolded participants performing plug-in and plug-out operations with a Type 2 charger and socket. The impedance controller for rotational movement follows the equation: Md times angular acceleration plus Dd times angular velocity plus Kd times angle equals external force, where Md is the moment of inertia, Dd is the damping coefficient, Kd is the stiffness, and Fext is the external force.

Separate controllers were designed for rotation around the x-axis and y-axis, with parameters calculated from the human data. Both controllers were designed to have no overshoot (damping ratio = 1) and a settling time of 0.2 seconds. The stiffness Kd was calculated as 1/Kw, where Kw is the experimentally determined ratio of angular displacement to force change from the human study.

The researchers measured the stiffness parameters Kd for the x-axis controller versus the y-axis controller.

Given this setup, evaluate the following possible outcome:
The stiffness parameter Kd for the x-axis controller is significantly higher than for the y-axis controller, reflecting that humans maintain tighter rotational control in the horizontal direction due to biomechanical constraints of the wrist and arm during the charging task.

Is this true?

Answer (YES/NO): NO